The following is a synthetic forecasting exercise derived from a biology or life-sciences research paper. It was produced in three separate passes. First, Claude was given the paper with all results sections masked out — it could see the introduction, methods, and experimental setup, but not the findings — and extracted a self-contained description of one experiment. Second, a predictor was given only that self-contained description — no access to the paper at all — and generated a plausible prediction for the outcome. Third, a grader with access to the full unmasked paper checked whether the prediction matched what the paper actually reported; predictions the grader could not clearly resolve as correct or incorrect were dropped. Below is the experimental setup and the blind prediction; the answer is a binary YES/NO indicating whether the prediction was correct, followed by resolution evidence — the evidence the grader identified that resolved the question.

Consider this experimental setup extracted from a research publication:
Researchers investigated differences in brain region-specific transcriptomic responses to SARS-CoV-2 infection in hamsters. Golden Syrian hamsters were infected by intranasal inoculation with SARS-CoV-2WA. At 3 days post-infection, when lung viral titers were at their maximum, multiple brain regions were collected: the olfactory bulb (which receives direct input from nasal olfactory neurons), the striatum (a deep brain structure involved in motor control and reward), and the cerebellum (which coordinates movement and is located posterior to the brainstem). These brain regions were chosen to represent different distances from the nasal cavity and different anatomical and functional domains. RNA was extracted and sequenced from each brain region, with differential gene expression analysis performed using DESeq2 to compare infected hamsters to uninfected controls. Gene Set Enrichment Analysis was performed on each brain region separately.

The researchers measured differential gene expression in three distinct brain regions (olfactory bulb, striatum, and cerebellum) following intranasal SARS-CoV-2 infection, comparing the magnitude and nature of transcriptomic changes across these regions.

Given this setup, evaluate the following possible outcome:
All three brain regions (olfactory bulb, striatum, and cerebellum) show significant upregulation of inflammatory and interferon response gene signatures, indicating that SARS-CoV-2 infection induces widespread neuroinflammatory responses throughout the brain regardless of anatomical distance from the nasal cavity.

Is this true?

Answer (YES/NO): NO